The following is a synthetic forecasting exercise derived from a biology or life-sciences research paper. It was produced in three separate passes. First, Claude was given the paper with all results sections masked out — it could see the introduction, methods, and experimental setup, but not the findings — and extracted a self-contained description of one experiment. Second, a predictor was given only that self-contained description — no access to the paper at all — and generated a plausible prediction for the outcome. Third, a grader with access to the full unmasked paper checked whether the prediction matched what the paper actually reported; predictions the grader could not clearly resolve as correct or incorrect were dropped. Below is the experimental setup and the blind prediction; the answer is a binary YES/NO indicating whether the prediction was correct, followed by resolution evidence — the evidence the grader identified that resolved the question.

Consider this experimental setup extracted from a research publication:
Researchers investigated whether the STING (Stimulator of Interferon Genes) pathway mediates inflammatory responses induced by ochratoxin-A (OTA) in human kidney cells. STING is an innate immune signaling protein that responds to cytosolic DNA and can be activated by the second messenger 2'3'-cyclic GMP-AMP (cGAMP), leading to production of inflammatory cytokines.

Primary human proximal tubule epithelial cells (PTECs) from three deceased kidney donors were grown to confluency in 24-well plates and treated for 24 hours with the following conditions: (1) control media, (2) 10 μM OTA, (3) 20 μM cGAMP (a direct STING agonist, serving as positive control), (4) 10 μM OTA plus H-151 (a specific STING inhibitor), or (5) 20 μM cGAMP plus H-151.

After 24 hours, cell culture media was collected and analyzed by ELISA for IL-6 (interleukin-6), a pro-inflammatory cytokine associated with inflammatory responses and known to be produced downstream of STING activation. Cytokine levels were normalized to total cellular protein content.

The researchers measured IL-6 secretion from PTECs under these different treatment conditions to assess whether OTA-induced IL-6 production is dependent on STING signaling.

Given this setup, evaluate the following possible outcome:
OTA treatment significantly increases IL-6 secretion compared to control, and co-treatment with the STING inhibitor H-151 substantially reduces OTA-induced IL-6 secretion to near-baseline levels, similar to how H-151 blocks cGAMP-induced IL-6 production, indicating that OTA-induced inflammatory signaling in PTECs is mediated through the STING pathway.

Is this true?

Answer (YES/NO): NO